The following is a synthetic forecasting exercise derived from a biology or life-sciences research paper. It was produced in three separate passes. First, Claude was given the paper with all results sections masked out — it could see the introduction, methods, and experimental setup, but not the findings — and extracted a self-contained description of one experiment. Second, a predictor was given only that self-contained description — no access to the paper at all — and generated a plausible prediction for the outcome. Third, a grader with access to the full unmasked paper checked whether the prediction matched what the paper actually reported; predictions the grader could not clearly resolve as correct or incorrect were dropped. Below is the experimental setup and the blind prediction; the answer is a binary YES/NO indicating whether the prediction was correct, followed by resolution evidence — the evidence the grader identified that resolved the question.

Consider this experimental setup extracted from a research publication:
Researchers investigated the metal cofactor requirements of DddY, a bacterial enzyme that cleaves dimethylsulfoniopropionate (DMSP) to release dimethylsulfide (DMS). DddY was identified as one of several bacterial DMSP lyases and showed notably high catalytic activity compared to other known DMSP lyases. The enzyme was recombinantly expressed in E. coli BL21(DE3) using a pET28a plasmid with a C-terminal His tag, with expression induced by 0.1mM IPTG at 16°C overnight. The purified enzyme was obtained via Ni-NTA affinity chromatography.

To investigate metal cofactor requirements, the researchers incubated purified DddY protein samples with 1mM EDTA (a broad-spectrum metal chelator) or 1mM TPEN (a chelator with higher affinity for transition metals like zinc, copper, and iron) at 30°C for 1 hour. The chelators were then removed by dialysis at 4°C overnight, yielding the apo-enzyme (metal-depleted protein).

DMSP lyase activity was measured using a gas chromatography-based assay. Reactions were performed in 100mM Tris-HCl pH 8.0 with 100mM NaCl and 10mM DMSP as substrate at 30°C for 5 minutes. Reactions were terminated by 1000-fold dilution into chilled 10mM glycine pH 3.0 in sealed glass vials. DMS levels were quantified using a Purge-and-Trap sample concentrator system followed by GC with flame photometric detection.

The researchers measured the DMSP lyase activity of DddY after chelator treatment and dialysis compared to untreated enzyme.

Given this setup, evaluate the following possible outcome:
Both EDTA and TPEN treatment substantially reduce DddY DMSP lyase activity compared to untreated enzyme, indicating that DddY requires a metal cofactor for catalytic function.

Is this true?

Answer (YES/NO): YES